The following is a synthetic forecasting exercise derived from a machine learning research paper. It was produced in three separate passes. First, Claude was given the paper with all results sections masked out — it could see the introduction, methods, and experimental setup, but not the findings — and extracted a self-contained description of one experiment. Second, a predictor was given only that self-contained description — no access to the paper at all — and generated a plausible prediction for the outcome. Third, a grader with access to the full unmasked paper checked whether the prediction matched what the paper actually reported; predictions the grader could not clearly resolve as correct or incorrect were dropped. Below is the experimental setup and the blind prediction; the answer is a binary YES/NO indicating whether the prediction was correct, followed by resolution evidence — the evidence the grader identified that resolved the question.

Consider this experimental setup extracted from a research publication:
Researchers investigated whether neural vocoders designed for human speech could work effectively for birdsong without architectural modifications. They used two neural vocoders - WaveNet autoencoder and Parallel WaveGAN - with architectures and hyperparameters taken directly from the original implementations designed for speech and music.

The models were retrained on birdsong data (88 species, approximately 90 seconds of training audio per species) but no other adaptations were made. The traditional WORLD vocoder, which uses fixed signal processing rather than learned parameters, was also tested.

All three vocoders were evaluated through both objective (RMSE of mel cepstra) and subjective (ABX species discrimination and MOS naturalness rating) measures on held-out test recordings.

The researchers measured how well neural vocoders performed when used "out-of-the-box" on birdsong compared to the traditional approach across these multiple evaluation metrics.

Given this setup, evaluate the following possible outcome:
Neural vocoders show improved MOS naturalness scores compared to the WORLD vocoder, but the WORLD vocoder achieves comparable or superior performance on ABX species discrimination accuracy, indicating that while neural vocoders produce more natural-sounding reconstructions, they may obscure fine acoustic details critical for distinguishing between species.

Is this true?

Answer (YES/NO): NO